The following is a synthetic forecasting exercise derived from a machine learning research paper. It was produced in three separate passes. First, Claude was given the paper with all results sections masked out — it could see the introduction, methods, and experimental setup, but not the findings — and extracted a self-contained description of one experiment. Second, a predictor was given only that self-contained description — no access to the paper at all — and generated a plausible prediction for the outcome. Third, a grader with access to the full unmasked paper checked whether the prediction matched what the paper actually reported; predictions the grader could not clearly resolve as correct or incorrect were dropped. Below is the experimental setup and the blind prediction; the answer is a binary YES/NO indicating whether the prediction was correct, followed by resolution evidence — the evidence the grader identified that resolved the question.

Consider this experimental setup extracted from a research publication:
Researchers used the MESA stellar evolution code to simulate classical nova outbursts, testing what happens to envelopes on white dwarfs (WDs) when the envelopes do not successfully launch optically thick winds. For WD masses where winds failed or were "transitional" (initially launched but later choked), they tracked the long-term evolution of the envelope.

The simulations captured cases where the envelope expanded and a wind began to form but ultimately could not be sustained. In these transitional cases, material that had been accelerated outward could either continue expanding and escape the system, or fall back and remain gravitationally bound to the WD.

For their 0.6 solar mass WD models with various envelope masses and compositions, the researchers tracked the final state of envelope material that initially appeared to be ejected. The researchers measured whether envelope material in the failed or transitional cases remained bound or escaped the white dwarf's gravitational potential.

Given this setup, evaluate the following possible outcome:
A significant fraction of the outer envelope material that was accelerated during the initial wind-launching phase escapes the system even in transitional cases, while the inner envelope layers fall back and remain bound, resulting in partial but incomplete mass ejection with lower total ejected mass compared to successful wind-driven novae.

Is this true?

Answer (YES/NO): NO